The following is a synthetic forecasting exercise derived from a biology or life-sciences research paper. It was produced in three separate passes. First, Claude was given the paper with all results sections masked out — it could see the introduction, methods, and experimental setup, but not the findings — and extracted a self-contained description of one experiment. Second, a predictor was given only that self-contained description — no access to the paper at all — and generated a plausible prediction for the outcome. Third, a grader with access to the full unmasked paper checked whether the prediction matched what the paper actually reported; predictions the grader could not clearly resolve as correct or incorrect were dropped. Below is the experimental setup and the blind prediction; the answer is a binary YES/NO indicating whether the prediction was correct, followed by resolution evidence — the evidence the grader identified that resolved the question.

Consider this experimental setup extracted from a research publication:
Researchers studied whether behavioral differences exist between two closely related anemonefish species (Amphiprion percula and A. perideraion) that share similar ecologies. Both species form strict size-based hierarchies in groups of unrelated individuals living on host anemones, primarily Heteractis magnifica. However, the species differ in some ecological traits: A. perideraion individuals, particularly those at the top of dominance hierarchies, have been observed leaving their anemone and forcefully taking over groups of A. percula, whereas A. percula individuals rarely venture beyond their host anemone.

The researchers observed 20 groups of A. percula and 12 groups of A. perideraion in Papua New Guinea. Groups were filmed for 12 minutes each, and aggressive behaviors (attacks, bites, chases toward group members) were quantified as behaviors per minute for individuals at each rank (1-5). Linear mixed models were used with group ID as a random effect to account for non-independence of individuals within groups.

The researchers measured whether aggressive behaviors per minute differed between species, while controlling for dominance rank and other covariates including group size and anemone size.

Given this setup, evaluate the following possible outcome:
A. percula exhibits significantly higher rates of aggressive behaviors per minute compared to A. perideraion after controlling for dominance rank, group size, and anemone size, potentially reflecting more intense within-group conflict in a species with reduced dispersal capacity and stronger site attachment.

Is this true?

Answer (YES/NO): NO